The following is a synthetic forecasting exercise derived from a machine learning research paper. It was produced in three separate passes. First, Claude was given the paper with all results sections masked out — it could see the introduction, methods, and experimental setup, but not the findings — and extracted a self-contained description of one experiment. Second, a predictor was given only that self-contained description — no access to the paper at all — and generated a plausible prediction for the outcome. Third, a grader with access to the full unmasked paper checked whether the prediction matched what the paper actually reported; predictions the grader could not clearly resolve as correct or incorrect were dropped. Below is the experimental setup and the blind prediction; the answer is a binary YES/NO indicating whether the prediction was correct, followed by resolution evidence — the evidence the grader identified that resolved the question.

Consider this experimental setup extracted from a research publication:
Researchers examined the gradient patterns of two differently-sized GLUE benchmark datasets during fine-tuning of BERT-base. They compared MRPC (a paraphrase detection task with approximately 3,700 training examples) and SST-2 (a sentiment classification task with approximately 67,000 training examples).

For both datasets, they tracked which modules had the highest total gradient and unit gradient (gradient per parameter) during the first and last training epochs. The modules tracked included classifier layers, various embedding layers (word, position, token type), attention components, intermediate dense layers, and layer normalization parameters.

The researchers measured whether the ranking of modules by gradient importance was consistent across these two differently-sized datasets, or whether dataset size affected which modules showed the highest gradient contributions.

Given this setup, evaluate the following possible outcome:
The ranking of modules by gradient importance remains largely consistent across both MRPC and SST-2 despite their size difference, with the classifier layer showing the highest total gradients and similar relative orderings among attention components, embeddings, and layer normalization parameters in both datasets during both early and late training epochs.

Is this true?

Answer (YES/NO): NO